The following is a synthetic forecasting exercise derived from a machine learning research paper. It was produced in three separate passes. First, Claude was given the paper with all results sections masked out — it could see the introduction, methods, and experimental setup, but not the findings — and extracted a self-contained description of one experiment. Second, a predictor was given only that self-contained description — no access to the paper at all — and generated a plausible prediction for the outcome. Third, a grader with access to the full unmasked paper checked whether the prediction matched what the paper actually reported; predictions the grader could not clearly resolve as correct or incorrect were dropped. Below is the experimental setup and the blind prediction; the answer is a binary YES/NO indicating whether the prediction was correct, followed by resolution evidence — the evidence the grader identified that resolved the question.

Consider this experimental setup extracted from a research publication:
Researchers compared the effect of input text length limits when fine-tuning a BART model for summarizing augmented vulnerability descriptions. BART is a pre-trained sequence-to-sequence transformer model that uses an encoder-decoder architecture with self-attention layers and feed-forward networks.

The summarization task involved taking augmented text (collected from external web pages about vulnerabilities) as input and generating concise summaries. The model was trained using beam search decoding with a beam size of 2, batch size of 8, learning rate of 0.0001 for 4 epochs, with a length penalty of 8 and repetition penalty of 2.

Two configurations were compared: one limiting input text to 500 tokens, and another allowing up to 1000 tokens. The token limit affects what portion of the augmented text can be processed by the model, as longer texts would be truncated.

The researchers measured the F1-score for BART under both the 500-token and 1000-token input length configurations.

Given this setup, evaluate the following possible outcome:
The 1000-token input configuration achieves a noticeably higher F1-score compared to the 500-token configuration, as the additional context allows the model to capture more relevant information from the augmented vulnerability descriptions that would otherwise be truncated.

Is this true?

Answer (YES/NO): NO